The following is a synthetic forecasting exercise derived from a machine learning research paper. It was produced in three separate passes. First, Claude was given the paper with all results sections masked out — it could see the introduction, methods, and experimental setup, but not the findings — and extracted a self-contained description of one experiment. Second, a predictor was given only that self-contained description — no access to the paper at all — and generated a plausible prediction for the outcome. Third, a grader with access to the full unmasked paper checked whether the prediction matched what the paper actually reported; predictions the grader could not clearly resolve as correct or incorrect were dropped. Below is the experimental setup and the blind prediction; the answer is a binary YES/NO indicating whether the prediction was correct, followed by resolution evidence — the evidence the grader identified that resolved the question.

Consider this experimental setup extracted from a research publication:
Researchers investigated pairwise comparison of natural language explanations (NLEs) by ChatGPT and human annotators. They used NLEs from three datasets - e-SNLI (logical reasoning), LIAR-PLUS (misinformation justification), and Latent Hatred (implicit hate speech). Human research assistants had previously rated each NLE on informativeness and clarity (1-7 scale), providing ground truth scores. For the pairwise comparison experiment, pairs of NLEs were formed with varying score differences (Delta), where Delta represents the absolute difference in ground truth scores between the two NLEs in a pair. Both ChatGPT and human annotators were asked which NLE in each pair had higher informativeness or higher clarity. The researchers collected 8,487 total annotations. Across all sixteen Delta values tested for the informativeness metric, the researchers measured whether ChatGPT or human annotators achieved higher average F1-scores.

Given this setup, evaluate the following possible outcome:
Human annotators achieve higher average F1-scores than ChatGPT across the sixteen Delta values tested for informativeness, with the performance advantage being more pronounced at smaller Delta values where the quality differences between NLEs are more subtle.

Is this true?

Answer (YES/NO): YES